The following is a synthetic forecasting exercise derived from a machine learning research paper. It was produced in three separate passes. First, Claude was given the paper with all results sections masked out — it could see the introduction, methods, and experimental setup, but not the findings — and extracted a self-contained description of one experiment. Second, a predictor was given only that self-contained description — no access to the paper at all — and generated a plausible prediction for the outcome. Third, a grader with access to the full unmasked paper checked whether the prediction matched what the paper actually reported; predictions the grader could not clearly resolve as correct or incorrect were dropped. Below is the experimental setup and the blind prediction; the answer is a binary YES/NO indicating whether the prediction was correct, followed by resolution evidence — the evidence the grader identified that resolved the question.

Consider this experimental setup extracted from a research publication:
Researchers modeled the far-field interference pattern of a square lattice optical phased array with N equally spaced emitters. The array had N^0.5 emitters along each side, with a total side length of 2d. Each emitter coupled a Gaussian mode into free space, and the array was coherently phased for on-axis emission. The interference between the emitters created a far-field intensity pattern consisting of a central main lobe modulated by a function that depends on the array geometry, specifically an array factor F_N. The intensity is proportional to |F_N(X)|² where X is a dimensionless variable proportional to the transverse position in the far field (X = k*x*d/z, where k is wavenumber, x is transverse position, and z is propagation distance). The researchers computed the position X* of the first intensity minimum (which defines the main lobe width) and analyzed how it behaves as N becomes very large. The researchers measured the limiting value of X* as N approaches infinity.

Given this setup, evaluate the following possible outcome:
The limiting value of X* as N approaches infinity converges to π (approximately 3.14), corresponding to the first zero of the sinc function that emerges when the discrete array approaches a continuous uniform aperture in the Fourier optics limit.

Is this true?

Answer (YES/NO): YES